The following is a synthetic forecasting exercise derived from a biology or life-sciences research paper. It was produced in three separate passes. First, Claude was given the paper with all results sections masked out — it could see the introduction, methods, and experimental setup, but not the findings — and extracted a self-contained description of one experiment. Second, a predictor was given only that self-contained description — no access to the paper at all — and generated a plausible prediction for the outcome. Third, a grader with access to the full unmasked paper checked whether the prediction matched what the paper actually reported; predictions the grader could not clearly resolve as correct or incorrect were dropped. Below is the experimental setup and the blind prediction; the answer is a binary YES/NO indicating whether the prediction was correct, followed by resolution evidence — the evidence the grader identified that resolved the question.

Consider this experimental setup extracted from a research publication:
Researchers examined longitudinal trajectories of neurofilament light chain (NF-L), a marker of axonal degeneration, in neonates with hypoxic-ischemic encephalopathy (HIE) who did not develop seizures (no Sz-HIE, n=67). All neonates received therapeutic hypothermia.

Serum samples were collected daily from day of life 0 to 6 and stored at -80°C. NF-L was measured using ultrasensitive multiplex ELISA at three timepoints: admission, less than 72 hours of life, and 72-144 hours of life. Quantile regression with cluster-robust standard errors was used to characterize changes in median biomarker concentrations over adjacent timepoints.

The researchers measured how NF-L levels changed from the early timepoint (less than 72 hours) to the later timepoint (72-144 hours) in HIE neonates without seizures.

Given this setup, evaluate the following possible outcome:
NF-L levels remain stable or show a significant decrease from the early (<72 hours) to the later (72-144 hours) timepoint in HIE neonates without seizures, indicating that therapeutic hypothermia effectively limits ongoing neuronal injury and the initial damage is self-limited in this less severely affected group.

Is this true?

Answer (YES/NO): NO